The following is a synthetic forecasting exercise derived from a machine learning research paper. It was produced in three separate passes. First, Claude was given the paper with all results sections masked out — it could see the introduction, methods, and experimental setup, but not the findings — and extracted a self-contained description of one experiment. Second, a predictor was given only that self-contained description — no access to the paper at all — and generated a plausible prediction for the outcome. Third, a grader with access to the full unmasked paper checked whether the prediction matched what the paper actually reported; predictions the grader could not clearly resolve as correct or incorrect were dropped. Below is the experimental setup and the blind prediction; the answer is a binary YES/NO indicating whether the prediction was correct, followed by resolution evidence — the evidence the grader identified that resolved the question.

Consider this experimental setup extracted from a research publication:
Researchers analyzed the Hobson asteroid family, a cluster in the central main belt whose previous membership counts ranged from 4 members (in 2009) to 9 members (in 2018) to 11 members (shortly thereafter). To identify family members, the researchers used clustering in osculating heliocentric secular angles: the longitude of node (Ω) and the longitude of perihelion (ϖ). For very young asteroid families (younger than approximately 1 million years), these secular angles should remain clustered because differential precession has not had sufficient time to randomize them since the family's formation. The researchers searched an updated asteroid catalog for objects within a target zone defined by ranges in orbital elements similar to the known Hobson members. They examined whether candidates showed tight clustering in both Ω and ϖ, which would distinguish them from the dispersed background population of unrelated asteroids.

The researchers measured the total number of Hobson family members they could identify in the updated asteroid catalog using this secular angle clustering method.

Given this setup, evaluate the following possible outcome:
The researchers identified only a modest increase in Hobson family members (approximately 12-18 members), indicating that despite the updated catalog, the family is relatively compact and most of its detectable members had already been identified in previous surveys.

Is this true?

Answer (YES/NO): NO